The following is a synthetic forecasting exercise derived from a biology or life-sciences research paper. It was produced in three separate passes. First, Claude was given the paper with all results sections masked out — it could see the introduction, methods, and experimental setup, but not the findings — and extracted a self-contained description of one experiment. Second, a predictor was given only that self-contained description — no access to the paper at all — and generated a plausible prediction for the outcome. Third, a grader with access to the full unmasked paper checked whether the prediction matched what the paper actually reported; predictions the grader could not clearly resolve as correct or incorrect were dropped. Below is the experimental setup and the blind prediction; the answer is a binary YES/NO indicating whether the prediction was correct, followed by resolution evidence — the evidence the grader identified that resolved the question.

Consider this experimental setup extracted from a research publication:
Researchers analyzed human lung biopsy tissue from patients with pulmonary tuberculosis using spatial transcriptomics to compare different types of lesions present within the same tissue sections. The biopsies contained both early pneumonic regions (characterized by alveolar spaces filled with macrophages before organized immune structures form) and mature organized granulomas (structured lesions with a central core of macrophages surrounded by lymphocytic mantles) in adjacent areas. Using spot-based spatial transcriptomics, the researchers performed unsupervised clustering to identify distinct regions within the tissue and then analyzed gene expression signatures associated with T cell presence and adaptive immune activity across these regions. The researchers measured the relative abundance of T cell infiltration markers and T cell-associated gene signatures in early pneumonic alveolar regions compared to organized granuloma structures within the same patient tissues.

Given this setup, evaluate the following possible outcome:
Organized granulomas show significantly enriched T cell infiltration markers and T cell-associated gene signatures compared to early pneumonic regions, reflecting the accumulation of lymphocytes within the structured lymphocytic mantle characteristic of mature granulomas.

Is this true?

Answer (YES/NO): YES